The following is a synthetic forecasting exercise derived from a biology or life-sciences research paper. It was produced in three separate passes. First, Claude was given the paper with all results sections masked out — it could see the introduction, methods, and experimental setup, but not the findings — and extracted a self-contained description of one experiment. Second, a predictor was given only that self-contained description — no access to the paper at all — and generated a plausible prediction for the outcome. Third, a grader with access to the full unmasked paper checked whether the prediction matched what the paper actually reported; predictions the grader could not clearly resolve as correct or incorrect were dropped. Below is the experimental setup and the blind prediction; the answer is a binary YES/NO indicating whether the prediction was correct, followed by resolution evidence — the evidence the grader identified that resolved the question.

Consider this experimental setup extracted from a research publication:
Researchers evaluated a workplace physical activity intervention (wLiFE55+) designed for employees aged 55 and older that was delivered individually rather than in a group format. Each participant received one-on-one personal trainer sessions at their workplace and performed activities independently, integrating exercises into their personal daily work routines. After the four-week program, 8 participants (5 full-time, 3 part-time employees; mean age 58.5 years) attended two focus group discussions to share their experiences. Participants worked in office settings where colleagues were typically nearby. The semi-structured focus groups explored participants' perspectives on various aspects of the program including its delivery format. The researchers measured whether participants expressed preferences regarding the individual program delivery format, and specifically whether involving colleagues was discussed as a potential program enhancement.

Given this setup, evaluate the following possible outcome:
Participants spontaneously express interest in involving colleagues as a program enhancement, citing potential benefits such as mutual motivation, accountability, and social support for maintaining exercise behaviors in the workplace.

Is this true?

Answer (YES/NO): NO